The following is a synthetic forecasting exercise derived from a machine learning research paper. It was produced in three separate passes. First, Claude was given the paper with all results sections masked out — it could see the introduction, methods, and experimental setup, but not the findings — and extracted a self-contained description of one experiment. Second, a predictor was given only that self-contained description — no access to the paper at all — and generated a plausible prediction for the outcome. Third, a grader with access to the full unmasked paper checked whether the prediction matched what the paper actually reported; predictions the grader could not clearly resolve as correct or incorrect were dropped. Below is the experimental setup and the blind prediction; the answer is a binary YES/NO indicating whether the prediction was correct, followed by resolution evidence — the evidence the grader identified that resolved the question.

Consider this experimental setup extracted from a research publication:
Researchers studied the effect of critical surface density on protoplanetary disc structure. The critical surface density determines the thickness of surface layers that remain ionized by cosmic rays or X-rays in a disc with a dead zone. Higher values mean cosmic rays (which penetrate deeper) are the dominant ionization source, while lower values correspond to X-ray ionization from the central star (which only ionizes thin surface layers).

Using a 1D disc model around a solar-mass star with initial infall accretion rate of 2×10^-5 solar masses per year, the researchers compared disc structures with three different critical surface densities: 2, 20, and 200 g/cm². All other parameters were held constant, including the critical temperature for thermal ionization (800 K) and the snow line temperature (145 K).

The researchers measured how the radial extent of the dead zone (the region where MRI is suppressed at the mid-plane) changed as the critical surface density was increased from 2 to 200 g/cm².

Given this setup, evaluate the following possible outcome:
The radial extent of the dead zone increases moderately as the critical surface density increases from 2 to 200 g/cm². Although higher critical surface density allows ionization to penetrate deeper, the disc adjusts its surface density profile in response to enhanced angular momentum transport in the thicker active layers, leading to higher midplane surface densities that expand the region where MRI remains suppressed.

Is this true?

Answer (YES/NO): NO